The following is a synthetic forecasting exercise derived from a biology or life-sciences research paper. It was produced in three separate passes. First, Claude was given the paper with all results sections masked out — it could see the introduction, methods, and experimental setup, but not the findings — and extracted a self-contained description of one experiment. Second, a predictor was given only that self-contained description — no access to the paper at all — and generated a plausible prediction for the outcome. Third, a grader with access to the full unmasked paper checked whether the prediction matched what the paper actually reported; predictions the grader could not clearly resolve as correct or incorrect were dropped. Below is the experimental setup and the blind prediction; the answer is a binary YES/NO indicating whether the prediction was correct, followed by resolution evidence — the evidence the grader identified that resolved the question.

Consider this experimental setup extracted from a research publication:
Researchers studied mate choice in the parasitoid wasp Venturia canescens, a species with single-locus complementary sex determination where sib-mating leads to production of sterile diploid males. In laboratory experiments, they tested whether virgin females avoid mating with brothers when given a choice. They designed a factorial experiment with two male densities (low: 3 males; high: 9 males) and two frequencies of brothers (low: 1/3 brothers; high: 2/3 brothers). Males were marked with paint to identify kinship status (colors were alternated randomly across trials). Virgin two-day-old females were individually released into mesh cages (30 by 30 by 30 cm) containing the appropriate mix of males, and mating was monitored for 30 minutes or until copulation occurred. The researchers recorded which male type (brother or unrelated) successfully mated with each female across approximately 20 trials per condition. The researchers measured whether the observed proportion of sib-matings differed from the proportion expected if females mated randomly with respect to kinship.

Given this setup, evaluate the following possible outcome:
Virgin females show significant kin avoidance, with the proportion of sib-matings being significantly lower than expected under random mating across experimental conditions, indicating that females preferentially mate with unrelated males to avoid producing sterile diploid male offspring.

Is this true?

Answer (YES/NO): NO